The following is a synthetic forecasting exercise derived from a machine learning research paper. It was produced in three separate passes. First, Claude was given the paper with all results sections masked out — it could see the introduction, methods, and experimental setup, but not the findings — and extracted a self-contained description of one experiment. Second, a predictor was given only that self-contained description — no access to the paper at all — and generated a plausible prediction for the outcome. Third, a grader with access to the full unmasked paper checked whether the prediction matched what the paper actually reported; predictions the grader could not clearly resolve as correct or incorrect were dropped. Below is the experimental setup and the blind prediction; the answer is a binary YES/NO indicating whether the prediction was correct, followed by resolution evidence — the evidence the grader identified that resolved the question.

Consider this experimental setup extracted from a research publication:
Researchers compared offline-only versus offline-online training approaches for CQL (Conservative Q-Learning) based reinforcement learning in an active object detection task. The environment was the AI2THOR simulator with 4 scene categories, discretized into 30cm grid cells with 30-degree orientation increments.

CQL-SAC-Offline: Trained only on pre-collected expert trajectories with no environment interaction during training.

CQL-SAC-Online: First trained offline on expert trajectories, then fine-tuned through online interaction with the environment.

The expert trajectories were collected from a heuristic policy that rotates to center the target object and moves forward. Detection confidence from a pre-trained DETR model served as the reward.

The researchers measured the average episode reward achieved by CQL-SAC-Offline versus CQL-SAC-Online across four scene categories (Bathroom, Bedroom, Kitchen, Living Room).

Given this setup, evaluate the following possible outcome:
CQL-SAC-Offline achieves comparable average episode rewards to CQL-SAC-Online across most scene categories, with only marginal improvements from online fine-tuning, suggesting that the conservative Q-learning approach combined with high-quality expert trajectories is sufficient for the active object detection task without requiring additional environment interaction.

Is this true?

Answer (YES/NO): NO